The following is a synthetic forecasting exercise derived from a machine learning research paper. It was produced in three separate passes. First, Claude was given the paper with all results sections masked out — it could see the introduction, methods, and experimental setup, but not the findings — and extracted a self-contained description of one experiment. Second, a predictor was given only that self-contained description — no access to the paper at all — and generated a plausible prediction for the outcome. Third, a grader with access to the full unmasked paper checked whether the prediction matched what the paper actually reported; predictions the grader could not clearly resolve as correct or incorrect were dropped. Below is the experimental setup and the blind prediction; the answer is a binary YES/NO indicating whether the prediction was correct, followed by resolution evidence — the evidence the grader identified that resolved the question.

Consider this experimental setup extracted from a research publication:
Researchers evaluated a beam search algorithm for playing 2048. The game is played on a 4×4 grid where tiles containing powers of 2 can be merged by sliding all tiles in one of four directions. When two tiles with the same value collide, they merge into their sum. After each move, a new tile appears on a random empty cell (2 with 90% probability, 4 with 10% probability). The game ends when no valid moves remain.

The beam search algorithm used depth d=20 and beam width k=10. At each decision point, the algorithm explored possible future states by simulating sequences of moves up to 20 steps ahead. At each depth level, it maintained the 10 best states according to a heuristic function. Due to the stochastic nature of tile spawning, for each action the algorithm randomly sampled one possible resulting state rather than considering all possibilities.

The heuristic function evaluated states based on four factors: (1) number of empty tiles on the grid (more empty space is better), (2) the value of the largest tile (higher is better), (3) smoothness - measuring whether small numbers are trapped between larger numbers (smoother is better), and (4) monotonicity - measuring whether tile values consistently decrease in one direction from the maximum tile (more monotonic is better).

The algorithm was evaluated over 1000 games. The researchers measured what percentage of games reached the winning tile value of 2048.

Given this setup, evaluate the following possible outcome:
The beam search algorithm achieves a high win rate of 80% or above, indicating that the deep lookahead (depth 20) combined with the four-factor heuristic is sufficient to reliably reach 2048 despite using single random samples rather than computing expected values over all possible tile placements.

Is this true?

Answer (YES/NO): NO